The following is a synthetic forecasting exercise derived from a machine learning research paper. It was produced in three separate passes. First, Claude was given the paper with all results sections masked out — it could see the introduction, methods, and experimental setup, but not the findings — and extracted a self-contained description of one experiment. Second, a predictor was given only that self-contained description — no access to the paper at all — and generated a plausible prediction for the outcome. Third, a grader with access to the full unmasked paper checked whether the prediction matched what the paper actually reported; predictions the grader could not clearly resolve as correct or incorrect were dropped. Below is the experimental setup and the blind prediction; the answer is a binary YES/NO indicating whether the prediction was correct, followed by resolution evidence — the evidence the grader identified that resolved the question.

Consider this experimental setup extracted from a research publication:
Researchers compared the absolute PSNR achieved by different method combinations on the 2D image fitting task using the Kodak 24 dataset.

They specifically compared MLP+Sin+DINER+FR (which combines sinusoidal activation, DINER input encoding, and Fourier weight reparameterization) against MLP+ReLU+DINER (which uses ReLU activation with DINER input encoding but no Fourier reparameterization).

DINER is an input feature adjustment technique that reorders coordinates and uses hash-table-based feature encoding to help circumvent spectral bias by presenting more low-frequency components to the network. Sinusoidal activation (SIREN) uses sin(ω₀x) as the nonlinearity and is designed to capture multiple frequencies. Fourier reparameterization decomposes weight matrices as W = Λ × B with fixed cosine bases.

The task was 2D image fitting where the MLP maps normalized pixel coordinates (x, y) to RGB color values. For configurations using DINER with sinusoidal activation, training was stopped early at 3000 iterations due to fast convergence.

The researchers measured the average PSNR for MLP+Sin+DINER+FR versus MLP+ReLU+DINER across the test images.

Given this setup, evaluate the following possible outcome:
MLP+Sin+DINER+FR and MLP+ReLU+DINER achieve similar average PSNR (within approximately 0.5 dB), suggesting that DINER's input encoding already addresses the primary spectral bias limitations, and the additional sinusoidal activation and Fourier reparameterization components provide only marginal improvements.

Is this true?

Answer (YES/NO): NO